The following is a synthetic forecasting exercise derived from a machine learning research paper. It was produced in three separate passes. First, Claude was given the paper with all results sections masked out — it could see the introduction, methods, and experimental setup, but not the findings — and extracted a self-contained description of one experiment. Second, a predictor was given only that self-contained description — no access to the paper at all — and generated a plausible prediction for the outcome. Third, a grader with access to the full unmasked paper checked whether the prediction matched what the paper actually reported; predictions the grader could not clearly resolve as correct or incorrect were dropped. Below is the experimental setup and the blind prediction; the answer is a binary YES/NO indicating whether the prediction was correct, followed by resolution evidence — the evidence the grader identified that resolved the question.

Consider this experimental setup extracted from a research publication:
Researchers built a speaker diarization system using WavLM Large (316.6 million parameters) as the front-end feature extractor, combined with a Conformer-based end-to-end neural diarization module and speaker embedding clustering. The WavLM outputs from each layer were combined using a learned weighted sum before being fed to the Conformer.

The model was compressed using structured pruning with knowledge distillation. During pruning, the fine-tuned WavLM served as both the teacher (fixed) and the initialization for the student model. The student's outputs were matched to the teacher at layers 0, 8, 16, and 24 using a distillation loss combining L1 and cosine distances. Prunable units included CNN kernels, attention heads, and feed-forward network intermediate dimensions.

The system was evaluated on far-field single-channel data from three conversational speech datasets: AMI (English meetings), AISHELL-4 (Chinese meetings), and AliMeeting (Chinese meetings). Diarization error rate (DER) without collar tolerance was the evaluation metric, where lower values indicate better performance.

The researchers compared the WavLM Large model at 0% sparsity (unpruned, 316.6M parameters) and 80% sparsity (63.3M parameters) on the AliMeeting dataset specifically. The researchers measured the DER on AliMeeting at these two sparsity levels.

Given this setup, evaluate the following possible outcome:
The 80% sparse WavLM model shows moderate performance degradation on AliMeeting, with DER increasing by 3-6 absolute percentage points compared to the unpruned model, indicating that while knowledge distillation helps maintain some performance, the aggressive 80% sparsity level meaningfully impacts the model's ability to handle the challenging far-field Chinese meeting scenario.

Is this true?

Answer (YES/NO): NO